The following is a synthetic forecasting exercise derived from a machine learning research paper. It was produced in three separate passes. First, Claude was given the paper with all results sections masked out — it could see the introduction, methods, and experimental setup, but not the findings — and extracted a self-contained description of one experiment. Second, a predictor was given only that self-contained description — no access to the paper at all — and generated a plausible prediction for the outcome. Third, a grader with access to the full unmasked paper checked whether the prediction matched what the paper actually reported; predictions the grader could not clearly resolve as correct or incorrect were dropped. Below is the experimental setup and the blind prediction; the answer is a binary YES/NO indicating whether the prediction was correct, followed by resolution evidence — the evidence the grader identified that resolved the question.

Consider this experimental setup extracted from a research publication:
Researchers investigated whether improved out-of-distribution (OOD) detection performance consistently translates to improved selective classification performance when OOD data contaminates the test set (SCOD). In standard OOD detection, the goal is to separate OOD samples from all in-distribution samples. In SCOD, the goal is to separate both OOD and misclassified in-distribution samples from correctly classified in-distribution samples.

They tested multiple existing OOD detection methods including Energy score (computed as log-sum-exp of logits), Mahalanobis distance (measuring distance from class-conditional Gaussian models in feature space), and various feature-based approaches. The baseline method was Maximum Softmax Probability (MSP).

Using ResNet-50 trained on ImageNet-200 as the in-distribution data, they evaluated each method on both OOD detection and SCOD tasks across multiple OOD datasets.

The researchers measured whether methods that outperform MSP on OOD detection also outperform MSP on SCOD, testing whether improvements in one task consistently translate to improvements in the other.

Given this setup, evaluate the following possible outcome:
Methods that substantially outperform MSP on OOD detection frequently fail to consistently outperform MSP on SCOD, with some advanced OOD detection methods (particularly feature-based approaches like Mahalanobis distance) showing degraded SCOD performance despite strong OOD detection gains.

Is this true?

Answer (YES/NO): YES